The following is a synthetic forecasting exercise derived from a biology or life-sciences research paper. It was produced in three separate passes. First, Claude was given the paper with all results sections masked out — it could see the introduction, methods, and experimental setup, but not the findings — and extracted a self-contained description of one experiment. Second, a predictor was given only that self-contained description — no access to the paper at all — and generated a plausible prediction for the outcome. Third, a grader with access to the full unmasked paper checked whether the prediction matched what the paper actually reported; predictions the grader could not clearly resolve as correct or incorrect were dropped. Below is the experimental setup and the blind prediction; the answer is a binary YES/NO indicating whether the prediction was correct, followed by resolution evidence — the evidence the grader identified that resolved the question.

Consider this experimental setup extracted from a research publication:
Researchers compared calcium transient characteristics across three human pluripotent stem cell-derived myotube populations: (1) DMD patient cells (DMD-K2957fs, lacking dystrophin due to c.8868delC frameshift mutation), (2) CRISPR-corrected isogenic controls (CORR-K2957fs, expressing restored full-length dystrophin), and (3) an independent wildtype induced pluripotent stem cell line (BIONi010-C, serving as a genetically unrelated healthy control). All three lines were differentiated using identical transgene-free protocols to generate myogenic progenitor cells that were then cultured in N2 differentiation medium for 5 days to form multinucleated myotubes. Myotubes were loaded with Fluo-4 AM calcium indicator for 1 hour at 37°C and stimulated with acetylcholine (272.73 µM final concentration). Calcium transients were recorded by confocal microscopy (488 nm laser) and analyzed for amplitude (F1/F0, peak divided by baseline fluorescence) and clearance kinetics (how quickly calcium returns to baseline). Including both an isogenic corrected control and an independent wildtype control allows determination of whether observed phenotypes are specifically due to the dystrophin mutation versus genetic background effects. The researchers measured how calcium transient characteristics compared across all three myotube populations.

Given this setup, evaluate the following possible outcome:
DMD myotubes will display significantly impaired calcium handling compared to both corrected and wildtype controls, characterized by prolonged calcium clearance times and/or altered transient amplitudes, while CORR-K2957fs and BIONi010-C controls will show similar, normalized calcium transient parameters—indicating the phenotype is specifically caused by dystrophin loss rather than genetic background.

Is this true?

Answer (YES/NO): NO